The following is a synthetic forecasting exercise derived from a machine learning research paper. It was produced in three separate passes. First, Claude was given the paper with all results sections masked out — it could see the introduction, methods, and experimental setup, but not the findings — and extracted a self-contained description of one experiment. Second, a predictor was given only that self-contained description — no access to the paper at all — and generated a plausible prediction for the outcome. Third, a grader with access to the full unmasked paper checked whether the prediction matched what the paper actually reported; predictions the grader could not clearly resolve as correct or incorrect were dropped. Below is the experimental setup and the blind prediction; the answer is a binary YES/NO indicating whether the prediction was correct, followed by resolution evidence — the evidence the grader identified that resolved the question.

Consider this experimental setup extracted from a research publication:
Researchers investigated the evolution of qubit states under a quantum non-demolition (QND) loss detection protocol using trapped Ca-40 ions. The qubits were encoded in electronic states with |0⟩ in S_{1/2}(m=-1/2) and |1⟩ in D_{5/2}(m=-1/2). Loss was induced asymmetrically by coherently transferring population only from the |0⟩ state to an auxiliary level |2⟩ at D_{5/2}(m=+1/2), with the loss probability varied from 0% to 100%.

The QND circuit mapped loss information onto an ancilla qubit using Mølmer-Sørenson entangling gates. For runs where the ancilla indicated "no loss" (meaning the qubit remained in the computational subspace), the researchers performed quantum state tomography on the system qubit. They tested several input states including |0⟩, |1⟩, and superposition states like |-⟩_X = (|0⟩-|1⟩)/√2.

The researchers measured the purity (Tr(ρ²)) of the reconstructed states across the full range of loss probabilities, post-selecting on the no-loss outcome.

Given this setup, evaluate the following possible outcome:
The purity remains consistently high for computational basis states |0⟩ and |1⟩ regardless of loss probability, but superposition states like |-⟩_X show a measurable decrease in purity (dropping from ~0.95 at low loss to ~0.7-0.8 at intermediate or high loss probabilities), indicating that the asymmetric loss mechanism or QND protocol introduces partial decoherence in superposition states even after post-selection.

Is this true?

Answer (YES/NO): NO